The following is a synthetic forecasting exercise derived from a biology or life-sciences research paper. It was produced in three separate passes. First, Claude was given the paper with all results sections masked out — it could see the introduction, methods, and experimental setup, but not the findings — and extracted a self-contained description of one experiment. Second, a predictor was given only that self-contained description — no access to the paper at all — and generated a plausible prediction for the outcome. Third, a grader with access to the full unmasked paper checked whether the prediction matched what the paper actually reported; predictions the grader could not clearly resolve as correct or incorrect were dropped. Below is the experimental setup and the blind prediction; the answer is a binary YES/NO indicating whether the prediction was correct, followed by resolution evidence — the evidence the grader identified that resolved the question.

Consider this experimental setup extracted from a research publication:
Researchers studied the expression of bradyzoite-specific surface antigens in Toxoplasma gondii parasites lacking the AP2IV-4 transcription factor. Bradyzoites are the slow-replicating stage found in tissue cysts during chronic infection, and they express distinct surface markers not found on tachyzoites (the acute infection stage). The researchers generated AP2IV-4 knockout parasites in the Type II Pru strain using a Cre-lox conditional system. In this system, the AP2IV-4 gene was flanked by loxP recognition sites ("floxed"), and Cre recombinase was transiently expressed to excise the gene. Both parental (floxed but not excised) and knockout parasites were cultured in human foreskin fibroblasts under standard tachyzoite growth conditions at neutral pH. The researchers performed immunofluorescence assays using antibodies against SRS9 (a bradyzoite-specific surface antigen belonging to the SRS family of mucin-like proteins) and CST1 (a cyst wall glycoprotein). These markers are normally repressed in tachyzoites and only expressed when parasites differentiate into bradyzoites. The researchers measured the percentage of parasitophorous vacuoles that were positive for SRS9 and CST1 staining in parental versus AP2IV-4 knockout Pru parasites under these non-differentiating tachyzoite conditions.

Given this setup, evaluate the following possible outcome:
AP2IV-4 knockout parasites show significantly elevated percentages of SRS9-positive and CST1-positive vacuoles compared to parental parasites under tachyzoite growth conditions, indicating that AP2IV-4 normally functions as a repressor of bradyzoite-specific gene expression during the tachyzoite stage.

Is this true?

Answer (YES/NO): YES